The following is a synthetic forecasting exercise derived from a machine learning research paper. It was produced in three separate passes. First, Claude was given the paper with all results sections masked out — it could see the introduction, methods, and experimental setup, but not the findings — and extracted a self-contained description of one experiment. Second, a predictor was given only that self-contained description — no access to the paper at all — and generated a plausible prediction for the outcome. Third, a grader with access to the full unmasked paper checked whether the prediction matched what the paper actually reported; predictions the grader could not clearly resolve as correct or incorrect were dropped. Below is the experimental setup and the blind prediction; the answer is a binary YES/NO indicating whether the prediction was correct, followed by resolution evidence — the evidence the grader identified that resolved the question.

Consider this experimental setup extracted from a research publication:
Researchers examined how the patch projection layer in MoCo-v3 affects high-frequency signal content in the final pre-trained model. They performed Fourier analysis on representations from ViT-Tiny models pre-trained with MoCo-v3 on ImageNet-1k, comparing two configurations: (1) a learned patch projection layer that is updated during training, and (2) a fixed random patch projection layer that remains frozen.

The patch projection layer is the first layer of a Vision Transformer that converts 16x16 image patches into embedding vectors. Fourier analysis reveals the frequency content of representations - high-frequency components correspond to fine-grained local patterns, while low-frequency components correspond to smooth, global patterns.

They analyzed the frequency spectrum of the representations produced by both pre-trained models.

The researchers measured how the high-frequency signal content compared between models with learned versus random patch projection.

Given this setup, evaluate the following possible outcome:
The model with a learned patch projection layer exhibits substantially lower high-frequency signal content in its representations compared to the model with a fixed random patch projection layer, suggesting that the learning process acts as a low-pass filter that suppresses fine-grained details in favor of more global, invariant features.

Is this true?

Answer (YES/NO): NO